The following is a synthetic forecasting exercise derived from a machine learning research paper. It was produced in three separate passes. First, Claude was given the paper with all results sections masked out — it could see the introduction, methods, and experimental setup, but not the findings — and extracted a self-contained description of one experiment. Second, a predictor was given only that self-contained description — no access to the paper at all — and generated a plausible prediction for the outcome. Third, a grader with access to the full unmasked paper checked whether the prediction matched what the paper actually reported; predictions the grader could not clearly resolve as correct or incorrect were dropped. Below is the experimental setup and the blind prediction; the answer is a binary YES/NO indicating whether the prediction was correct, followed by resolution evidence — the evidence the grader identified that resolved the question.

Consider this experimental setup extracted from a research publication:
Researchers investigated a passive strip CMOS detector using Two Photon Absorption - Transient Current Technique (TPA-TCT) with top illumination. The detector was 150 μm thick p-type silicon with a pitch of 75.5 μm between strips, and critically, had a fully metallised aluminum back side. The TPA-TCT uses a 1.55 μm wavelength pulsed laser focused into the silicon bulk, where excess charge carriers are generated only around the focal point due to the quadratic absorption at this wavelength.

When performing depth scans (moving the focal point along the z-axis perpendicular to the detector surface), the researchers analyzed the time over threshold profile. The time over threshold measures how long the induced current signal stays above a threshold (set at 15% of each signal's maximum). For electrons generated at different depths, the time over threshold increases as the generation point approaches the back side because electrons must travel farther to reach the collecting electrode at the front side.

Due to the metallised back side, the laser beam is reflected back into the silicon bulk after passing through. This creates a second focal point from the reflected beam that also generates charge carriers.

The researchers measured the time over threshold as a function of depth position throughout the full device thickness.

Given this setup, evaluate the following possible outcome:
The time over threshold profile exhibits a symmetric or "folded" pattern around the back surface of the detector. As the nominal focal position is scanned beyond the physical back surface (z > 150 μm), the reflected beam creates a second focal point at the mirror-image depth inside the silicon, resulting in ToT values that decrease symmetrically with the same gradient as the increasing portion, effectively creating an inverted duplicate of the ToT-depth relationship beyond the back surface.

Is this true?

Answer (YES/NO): YES